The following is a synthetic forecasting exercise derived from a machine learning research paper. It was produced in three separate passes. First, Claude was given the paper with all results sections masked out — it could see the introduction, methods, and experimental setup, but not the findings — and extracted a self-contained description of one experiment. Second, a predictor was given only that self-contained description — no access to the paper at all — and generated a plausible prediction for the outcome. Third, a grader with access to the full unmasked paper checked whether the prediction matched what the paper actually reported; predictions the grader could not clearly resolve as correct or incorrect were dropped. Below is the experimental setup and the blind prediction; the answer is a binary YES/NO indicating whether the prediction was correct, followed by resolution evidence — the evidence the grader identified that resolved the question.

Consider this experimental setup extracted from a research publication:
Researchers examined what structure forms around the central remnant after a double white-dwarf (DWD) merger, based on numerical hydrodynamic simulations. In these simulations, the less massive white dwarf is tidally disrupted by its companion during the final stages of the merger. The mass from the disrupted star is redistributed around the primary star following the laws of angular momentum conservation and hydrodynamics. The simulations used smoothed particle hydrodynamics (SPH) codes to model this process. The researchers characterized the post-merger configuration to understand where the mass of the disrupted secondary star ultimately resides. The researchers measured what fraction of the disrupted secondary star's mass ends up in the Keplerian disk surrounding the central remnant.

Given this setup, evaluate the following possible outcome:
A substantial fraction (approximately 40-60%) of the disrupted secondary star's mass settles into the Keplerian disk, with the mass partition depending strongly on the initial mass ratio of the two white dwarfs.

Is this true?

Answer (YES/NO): NO